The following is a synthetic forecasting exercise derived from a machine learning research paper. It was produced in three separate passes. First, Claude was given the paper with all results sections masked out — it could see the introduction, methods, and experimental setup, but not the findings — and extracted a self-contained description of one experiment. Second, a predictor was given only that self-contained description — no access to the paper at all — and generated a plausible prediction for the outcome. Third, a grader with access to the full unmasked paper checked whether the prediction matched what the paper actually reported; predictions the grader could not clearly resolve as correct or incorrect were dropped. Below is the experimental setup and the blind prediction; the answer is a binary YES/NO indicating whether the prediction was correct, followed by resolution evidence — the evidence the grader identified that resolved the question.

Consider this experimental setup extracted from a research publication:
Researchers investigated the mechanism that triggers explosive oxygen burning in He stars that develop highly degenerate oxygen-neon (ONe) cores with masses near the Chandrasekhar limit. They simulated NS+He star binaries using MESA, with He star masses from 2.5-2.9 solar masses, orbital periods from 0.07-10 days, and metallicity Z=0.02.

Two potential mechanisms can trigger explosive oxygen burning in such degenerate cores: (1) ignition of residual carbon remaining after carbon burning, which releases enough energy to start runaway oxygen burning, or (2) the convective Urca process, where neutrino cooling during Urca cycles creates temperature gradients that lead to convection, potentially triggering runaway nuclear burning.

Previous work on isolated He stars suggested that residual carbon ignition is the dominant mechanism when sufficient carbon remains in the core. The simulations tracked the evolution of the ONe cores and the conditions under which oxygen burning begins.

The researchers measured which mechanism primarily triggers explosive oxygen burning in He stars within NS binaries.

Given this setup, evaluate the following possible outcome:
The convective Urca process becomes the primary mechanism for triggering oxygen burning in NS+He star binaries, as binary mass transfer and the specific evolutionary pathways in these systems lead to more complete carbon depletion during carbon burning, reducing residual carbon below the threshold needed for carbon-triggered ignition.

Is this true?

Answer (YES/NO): YES